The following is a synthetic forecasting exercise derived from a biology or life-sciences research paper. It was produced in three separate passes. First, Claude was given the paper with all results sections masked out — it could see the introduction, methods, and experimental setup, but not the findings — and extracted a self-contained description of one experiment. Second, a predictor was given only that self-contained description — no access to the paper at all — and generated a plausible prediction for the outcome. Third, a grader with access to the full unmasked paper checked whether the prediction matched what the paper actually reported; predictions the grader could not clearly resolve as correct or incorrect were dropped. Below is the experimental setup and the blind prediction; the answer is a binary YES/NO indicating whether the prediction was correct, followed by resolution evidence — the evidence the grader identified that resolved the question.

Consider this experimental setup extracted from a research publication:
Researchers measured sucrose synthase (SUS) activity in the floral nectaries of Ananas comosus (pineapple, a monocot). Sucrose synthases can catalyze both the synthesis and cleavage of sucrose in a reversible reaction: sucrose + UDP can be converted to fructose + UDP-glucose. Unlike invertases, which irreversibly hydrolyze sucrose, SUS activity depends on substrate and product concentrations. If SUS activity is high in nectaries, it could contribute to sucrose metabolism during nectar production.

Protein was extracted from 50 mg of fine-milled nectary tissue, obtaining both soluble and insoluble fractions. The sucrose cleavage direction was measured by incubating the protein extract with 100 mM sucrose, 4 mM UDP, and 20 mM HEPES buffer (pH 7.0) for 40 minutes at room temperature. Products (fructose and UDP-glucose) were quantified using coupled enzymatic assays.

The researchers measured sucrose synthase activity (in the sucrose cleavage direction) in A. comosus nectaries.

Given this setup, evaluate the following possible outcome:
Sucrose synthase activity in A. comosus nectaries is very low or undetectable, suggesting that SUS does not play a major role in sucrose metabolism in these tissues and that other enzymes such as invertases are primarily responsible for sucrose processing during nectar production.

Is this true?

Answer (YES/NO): NO